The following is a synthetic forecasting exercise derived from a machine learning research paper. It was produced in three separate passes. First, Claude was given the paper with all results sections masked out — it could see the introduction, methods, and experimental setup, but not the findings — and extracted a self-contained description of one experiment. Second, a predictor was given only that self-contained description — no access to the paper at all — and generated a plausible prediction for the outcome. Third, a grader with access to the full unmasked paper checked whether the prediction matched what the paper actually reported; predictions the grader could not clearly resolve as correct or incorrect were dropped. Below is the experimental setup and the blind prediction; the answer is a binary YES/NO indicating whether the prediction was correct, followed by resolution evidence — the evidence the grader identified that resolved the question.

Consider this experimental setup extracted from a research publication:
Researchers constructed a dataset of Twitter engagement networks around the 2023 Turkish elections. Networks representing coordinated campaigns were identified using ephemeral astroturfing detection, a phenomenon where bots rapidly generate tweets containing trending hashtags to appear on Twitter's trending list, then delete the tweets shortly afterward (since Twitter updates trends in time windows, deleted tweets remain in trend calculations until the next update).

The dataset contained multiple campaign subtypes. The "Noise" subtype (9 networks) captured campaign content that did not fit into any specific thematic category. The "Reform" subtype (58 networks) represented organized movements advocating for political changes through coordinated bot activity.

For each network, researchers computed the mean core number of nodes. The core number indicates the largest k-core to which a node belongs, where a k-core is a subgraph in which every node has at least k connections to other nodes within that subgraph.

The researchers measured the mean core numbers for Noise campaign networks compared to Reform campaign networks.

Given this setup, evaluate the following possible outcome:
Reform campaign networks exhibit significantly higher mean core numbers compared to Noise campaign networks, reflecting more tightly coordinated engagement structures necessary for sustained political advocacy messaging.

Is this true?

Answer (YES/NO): YES